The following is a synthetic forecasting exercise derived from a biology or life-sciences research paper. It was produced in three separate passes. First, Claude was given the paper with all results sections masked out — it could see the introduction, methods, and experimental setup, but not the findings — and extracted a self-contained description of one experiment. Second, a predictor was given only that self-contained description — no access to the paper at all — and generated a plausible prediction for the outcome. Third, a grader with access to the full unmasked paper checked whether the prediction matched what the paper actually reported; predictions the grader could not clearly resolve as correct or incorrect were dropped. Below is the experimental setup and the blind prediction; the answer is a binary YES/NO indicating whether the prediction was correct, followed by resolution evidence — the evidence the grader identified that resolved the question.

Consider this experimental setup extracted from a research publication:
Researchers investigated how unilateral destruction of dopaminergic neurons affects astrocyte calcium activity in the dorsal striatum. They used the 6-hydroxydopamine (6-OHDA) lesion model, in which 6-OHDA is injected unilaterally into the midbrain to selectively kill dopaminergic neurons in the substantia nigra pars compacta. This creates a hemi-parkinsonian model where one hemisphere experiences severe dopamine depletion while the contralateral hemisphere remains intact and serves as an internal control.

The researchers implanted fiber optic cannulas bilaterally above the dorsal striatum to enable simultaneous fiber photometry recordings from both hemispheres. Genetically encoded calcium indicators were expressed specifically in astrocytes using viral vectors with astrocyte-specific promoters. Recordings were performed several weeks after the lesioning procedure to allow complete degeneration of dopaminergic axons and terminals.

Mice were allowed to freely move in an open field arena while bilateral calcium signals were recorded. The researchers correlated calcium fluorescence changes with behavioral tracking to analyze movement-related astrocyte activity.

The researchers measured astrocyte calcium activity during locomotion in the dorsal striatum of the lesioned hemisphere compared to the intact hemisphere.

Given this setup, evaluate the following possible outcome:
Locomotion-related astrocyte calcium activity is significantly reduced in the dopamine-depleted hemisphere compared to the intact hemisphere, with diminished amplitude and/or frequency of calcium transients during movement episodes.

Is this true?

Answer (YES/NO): YES